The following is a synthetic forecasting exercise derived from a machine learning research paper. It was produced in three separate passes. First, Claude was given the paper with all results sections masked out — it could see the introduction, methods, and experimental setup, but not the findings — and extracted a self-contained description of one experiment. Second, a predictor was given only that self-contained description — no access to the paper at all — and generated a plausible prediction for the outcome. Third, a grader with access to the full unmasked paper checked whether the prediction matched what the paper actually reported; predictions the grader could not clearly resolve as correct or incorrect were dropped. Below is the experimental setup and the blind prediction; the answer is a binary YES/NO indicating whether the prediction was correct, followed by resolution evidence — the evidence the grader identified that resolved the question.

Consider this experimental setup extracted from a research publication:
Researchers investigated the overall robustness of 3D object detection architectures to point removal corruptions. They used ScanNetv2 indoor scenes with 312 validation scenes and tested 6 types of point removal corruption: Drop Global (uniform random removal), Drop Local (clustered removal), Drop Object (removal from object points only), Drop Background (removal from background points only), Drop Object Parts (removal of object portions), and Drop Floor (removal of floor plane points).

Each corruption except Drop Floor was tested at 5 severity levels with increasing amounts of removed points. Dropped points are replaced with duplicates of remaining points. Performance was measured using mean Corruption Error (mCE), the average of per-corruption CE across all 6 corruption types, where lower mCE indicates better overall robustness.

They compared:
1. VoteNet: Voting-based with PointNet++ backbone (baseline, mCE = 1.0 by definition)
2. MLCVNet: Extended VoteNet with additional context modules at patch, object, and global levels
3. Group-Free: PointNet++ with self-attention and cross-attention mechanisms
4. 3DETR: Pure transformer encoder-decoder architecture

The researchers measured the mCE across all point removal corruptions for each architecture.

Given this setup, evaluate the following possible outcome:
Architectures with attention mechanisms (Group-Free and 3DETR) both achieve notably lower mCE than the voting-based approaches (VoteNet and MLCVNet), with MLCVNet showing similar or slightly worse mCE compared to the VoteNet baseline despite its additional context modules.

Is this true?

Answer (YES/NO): NO